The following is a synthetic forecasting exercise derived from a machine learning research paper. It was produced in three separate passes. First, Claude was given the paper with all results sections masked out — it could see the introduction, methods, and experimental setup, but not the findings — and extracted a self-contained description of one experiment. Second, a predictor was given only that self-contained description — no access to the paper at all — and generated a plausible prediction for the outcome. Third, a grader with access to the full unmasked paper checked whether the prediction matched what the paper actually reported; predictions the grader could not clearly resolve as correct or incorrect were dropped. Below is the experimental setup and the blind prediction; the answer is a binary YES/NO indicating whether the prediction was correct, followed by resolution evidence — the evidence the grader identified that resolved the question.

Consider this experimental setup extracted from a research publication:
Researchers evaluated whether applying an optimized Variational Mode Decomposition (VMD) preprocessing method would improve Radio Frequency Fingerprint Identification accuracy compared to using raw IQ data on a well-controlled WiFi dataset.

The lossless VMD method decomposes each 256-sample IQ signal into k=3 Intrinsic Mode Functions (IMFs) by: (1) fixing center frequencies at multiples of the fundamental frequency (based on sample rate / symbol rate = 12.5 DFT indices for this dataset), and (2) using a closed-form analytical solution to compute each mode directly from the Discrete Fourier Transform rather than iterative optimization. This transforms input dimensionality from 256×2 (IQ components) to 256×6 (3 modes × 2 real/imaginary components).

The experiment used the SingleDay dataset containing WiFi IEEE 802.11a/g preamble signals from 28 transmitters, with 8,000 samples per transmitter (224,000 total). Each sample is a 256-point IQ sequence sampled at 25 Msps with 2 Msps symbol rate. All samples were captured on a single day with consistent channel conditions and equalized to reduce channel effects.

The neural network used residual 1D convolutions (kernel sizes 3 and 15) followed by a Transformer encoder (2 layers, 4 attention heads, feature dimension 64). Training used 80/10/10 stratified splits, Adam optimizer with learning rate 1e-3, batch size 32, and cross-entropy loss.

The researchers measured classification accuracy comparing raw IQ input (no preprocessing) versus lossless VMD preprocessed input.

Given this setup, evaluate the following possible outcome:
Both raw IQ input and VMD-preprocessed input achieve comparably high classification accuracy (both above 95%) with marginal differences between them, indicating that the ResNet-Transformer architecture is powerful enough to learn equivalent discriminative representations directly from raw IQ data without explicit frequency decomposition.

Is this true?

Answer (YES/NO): YES